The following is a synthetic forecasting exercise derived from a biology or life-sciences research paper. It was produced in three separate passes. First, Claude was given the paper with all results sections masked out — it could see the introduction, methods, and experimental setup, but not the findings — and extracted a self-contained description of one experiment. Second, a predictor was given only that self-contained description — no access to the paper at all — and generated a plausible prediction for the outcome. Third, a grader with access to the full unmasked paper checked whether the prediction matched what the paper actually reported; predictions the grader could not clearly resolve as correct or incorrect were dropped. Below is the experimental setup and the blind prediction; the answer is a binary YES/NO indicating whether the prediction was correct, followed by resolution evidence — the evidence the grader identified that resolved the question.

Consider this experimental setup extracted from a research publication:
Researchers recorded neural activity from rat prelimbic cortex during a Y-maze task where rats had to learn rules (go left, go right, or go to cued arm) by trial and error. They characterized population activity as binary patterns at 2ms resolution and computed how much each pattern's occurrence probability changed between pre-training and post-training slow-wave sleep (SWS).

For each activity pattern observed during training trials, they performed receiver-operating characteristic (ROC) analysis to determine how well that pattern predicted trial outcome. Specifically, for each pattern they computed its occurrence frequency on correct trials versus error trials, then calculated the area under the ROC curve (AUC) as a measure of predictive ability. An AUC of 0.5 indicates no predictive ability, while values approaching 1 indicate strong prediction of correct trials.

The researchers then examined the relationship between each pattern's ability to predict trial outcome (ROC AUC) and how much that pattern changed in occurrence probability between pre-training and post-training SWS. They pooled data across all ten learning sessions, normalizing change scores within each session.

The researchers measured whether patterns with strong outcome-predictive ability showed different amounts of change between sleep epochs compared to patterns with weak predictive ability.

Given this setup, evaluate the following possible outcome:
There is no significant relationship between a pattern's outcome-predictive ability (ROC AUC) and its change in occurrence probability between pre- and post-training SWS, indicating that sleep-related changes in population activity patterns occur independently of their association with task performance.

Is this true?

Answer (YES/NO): NO